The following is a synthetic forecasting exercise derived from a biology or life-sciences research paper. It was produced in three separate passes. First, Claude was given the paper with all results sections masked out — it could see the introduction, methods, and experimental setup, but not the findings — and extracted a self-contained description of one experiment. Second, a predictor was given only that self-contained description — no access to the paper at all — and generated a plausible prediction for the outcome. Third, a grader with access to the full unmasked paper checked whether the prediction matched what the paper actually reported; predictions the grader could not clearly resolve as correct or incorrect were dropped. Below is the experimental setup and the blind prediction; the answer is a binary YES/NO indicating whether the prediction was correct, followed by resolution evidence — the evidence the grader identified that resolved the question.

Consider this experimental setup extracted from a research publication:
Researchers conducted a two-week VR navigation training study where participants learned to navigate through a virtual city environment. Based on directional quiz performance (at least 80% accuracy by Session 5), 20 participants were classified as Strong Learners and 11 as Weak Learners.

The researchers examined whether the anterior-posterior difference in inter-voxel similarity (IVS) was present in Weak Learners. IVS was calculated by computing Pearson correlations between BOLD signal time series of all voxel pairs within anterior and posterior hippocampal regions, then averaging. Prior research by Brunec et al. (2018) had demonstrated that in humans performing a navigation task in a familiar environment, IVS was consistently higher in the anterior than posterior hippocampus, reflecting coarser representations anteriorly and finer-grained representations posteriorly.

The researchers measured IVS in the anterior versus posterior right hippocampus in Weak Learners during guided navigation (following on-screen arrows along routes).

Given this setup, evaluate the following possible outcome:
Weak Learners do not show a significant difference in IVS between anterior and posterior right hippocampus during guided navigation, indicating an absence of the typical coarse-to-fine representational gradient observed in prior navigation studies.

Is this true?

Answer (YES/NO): YES